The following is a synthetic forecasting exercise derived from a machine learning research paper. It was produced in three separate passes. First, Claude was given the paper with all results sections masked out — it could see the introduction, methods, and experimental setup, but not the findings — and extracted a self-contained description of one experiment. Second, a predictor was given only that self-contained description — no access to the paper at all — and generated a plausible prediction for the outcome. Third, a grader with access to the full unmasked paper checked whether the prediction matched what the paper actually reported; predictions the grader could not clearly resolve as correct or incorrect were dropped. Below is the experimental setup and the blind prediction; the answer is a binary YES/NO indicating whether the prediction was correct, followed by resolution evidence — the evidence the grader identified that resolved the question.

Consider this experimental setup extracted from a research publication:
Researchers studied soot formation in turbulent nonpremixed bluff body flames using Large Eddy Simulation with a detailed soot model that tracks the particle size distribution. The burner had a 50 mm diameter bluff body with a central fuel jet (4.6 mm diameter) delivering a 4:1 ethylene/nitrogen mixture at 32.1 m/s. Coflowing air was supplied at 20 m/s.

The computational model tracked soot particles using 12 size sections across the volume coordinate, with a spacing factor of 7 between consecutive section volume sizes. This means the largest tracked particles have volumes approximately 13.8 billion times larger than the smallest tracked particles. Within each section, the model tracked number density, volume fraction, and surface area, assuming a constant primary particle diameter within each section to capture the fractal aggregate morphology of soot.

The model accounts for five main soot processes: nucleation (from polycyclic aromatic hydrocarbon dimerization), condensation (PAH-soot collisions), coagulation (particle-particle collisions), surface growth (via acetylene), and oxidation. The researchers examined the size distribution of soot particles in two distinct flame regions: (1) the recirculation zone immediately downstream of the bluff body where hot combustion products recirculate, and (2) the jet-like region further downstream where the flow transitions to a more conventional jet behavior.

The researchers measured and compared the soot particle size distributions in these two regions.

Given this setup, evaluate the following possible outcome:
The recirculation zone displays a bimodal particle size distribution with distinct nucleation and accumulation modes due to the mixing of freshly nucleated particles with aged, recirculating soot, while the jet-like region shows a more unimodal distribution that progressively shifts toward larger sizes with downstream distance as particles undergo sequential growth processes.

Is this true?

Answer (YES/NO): NO